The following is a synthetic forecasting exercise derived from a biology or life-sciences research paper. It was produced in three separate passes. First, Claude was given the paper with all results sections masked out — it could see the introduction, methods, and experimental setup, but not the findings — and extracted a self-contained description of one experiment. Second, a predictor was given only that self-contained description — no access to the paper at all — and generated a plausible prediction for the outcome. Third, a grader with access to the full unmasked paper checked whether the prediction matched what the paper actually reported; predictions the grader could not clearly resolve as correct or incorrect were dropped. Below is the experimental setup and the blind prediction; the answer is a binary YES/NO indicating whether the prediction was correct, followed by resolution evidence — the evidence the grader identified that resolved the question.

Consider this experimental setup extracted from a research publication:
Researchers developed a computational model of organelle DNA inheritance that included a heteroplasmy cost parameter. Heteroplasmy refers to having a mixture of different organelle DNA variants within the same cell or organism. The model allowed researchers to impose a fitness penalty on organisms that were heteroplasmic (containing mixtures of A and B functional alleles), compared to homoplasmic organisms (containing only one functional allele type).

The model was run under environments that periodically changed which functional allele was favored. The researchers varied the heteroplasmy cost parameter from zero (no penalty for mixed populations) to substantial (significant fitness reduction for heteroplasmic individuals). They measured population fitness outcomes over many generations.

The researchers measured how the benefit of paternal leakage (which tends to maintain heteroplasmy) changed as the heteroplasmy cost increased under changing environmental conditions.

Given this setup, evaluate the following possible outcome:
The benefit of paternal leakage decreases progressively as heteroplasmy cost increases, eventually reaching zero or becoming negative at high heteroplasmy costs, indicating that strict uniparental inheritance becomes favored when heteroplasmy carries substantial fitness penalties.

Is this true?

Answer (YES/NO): NO